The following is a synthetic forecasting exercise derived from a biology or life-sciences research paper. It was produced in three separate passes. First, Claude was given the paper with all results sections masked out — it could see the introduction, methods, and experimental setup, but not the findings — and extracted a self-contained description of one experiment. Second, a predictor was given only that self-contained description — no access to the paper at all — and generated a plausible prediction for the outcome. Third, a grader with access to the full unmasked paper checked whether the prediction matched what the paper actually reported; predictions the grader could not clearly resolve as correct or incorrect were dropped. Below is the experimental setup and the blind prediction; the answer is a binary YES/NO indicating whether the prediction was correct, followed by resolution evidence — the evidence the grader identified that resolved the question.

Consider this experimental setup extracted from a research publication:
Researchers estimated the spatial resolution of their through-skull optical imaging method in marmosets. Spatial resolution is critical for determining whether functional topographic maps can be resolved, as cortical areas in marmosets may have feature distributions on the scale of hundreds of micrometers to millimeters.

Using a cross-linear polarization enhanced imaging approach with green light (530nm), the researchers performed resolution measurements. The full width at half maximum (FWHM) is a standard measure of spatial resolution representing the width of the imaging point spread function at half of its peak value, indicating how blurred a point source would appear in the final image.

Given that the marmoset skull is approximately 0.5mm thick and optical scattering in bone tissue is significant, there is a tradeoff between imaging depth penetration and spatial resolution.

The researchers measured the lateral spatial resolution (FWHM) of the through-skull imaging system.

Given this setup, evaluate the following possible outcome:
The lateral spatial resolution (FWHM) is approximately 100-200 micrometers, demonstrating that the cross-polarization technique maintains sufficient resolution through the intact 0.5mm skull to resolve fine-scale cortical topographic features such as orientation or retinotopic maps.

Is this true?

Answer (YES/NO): NO